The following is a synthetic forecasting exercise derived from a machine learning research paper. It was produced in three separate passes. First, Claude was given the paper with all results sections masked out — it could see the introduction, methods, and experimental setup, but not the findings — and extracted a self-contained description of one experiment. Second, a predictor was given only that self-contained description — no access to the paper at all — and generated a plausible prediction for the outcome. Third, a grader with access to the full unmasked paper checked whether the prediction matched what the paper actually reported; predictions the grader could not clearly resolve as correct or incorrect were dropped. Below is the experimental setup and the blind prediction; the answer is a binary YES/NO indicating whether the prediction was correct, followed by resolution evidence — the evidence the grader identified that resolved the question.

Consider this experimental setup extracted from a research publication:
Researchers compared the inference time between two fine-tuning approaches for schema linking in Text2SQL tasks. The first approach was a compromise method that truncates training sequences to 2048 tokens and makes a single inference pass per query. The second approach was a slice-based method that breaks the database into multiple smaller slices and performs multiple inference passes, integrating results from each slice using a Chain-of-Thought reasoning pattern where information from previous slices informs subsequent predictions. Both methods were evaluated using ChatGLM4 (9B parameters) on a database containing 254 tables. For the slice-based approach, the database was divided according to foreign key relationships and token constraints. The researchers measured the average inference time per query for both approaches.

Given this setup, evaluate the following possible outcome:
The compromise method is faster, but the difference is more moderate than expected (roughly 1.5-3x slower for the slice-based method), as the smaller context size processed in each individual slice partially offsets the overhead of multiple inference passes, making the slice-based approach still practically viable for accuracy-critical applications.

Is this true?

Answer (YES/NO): NO